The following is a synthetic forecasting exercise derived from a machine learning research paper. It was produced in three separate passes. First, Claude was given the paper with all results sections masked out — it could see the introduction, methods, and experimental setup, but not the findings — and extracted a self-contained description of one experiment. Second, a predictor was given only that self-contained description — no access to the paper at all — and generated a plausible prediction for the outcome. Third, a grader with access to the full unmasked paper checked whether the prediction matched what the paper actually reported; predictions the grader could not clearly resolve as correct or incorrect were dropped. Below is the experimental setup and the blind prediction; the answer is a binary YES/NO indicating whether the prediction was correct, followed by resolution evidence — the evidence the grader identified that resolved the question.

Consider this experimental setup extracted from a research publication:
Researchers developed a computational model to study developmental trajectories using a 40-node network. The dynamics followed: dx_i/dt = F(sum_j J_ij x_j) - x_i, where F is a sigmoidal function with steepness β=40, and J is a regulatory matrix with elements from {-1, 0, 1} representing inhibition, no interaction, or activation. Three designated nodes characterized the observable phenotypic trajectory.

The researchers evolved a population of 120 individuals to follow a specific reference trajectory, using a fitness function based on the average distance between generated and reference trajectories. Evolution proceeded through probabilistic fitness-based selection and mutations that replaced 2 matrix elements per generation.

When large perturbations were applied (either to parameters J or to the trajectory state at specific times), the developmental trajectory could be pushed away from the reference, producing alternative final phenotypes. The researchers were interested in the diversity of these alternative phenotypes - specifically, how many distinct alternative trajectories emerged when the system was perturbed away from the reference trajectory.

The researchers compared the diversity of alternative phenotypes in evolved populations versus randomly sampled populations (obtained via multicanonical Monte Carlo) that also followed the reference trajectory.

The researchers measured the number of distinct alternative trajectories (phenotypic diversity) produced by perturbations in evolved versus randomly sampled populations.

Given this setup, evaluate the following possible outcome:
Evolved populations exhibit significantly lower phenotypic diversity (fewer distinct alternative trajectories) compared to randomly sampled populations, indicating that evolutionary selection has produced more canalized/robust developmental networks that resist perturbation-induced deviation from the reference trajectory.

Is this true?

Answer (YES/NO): YES